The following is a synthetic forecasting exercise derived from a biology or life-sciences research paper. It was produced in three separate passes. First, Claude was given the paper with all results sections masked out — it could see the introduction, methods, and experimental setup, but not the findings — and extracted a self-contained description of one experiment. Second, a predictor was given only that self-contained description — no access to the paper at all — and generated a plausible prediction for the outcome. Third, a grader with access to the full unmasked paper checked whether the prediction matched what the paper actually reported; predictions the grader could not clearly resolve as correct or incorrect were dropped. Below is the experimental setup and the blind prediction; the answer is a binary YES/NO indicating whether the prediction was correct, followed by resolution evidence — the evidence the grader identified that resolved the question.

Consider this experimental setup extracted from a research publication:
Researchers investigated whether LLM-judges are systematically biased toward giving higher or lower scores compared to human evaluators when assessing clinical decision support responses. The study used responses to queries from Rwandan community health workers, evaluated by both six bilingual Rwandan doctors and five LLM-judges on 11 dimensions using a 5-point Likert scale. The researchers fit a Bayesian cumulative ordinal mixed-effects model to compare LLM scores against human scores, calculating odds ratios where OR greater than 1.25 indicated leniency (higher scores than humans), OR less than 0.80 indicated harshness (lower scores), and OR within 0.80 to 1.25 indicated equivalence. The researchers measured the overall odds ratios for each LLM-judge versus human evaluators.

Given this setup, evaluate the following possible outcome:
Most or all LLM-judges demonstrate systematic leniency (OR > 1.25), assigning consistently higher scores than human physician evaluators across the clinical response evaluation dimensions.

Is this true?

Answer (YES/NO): NO